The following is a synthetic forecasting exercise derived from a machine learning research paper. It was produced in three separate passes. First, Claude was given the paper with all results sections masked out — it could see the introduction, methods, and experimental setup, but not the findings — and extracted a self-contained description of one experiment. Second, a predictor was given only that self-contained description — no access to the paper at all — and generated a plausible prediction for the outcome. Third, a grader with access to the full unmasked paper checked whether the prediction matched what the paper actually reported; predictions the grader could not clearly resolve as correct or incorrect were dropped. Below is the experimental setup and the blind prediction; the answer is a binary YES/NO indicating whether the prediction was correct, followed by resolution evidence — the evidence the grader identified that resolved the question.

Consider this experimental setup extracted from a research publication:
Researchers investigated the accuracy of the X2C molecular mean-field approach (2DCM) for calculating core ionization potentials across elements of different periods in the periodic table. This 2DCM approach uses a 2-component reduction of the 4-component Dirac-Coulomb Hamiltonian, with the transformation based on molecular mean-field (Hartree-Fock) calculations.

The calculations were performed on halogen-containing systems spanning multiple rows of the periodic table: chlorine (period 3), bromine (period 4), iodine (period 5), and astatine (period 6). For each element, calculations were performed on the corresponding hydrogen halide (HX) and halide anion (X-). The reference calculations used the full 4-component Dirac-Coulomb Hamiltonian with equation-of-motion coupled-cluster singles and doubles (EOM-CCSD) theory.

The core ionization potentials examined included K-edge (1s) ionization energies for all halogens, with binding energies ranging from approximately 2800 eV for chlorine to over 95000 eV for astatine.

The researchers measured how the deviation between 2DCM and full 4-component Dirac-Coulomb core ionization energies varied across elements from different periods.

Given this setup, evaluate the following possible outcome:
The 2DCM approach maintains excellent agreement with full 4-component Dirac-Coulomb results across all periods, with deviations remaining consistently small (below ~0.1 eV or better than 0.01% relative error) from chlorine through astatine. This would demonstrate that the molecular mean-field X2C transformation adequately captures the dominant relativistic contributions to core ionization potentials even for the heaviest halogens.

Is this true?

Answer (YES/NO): NO